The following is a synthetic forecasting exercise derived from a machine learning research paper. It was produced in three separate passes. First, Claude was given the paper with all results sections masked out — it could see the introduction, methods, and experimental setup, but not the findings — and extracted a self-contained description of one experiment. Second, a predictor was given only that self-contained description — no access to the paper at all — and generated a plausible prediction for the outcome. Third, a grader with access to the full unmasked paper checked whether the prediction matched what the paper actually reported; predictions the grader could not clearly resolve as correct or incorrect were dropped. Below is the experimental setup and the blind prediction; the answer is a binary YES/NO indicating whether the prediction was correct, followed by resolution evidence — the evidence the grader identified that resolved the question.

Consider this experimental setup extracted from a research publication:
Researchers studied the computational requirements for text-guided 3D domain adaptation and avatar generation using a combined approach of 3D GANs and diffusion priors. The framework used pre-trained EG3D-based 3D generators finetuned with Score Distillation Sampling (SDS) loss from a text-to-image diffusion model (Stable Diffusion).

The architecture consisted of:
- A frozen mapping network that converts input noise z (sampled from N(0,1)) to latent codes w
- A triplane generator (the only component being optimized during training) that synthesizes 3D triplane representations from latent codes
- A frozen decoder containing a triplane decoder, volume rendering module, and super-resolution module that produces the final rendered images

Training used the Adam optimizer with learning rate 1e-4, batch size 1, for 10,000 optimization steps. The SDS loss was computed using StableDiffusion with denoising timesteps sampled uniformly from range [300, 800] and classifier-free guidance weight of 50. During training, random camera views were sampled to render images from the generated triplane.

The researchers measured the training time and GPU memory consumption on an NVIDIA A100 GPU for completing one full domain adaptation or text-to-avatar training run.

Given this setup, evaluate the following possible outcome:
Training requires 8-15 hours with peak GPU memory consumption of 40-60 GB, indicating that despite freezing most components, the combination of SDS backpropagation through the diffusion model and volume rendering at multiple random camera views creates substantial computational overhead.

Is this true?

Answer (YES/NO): NO